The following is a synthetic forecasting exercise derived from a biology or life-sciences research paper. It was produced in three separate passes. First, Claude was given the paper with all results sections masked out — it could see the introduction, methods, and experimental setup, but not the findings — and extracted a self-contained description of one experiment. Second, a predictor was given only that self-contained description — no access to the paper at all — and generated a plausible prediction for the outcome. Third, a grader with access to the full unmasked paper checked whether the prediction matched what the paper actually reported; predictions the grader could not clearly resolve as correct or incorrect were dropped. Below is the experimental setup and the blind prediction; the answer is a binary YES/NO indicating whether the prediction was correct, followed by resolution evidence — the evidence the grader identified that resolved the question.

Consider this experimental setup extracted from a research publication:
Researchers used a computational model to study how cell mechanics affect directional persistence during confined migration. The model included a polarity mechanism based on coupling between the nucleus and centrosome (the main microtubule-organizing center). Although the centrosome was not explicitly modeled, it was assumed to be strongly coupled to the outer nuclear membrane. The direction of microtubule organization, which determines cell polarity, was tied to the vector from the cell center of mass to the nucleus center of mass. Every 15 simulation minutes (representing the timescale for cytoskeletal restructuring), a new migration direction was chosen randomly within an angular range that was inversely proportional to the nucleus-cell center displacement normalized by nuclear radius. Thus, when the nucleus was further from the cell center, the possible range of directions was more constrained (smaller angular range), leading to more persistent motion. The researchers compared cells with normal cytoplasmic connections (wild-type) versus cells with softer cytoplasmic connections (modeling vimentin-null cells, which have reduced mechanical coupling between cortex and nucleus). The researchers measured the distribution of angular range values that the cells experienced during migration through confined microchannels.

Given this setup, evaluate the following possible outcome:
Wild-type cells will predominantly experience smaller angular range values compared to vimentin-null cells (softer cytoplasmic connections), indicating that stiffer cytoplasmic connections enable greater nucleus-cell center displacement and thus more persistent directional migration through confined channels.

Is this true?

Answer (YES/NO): NO